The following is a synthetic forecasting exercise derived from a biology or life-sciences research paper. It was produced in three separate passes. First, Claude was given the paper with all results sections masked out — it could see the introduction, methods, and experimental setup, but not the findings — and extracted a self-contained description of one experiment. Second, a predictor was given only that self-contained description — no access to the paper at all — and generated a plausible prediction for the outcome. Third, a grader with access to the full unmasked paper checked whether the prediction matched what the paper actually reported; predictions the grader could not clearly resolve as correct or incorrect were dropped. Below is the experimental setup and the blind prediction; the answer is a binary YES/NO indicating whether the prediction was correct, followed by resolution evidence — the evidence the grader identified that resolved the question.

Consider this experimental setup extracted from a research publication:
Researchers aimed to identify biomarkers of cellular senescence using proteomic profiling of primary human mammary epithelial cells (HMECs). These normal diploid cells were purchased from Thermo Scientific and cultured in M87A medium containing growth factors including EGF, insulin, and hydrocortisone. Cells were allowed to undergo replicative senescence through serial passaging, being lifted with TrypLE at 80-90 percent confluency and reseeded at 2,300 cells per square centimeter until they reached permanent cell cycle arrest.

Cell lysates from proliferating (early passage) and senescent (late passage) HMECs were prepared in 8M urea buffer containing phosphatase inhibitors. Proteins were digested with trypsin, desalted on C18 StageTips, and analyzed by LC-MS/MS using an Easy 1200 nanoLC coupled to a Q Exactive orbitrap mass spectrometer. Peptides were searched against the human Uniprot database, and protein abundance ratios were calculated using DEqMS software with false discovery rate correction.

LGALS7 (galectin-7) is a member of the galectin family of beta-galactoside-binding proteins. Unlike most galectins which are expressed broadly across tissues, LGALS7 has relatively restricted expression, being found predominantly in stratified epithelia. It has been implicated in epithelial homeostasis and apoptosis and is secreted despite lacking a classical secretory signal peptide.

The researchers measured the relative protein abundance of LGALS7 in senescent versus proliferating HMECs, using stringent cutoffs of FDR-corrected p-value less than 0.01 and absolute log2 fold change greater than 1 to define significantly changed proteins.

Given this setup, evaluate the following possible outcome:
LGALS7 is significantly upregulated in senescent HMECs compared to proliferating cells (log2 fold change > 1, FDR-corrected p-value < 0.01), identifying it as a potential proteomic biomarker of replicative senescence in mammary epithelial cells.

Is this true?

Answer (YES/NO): YES